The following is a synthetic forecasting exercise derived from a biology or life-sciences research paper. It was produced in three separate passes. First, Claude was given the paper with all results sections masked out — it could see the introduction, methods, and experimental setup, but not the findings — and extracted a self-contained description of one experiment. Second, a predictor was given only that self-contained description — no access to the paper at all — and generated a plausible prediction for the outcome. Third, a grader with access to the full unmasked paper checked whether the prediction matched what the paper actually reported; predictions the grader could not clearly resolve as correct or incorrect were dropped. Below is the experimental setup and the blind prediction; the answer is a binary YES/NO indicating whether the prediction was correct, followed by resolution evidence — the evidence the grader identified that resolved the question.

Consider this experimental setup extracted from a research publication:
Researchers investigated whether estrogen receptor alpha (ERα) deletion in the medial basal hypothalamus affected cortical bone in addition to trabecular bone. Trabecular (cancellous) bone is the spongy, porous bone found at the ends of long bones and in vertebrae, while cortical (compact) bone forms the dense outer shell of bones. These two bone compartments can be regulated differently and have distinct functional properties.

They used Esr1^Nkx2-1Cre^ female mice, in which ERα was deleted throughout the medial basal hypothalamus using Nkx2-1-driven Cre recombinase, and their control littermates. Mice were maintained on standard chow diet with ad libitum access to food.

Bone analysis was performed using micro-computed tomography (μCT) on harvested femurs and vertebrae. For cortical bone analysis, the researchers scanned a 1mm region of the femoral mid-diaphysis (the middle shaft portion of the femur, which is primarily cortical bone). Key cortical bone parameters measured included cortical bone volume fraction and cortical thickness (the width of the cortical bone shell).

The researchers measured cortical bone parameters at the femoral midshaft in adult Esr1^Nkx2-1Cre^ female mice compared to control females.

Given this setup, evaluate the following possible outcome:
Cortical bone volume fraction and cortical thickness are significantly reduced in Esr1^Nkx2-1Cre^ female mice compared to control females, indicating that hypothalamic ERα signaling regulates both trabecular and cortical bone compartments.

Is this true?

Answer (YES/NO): NO